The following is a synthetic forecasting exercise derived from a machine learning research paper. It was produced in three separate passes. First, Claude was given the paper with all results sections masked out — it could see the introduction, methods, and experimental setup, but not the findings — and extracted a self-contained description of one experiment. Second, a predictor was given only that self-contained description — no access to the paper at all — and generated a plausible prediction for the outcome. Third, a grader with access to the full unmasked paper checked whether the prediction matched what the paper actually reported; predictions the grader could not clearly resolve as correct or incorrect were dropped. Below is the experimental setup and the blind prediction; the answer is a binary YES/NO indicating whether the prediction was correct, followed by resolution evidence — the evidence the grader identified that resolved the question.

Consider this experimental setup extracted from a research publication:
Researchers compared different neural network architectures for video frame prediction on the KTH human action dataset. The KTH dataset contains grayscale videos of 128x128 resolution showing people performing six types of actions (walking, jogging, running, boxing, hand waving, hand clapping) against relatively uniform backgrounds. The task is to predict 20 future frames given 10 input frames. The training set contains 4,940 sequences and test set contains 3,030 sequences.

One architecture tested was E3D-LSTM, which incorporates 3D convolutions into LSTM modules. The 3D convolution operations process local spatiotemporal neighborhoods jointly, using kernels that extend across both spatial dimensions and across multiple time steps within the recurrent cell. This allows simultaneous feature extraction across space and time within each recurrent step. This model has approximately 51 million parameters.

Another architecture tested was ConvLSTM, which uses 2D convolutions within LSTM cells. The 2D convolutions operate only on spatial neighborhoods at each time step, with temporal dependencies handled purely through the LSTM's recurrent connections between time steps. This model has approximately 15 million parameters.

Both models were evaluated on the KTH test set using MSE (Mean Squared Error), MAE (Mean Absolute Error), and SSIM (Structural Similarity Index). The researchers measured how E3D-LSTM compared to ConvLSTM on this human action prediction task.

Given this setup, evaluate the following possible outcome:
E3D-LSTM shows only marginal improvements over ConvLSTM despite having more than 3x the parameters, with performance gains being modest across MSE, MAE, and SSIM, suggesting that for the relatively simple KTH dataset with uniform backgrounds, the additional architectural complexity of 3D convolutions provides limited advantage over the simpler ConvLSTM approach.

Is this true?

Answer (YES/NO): NO